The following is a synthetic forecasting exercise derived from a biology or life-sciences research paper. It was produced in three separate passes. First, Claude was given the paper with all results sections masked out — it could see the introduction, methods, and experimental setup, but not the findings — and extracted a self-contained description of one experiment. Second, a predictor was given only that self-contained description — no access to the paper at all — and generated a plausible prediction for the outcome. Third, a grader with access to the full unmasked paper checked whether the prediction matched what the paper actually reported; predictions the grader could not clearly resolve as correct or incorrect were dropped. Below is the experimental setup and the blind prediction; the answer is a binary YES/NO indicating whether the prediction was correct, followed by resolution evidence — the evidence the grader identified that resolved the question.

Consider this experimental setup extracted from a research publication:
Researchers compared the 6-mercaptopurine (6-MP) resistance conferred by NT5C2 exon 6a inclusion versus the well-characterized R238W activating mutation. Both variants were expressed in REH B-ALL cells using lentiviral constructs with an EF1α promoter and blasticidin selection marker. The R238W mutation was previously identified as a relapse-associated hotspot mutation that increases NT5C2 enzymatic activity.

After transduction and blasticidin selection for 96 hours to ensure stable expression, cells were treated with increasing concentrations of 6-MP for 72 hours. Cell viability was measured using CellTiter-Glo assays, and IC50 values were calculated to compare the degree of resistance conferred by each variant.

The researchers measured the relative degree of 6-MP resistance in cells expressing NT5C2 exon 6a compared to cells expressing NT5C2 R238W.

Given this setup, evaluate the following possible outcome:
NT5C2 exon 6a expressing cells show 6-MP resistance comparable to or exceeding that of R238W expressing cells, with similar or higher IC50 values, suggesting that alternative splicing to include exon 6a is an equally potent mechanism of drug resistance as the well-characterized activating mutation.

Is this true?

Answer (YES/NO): YES